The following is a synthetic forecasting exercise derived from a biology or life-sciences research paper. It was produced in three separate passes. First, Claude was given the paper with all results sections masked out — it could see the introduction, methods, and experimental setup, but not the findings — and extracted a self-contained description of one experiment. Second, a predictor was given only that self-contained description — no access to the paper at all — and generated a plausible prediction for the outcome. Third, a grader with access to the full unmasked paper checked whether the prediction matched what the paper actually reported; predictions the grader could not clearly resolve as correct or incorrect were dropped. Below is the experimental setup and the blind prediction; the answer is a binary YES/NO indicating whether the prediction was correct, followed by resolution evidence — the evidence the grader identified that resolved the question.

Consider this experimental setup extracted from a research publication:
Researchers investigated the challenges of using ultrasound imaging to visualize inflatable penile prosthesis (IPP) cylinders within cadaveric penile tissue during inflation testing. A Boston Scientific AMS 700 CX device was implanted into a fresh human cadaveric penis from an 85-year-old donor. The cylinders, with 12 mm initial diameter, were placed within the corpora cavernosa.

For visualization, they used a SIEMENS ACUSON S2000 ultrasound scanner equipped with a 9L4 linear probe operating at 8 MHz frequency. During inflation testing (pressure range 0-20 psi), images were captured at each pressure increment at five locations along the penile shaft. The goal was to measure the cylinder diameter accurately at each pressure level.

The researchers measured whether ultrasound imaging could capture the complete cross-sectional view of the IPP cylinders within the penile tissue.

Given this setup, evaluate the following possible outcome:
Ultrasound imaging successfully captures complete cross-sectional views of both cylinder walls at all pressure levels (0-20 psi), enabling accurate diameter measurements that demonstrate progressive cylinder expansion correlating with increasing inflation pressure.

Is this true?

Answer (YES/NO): NO